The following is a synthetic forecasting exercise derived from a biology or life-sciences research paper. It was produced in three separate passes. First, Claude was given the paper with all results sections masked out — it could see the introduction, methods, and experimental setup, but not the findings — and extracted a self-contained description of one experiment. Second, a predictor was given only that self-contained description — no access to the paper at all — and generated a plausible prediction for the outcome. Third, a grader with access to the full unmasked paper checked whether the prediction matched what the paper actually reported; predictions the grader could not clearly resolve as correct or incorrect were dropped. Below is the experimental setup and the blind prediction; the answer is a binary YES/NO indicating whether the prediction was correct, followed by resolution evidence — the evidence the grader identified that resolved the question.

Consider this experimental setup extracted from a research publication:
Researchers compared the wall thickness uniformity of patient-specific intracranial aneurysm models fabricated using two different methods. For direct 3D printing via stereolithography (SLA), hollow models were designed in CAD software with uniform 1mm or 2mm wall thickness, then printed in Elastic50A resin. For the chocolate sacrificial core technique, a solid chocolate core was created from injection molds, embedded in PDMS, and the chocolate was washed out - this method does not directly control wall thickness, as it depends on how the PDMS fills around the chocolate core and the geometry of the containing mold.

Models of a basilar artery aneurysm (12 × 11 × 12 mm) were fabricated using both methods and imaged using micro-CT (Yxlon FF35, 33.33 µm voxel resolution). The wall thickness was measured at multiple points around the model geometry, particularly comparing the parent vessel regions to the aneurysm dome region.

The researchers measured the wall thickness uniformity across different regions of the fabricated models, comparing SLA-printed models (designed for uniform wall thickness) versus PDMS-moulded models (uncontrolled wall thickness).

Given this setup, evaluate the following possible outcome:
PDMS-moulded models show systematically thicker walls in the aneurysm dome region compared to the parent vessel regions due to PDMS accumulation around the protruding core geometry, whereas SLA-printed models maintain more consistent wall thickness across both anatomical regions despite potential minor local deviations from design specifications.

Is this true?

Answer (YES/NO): NO